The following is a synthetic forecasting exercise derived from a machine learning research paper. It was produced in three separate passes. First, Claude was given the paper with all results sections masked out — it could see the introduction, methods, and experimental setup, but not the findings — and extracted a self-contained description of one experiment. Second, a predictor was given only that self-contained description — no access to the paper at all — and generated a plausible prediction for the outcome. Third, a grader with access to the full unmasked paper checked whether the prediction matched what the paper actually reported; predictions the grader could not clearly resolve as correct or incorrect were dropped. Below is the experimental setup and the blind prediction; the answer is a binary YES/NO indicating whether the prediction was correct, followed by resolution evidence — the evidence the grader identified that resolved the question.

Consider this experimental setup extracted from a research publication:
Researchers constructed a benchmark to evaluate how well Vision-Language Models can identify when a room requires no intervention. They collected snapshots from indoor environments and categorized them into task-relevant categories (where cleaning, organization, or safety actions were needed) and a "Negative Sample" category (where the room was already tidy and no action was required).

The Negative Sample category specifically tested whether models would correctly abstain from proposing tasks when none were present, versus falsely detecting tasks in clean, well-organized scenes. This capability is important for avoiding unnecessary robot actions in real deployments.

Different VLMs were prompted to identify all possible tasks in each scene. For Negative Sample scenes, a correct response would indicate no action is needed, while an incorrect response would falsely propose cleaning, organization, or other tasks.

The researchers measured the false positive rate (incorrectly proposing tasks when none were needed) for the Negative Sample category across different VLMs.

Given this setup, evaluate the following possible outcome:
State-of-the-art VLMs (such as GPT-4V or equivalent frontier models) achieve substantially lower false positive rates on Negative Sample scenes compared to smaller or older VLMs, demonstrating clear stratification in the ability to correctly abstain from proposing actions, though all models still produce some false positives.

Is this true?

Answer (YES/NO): NO